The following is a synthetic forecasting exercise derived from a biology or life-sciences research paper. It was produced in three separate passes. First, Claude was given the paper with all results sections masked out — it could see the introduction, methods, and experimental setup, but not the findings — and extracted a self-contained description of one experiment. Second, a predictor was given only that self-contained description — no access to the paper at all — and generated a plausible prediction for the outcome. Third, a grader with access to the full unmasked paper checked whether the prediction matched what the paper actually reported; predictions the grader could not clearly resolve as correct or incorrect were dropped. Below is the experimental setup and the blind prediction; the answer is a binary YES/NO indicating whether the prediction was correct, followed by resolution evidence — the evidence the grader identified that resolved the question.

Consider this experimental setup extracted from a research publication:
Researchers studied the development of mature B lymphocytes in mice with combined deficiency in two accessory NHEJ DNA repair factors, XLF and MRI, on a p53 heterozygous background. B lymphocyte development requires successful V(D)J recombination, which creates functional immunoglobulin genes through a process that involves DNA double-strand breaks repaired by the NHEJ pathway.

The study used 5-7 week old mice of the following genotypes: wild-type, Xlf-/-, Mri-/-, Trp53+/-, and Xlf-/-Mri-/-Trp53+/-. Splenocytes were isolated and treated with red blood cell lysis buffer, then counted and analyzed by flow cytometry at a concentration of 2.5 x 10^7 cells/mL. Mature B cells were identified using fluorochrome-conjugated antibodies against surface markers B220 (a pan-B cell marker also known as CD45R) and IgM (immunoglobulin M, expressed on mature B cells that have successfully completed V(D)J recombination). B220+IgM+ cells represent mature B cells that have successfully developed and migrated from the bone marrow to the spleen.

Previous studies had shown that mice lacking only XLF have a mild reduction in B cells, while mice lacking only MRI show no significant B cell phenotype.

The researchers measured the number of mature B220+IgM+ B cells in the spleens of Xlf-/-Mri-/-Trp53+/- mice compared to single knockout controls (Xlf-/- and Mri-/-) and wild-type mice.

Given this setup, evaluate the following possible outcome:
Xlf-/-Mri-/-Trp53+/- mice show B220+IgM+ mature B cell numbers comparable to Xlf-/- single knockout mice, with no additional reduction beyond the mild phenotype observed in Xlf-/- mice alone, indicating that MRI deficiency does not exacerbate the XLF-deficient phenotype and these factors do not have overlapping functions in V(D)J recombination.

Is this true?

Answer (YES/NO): NO